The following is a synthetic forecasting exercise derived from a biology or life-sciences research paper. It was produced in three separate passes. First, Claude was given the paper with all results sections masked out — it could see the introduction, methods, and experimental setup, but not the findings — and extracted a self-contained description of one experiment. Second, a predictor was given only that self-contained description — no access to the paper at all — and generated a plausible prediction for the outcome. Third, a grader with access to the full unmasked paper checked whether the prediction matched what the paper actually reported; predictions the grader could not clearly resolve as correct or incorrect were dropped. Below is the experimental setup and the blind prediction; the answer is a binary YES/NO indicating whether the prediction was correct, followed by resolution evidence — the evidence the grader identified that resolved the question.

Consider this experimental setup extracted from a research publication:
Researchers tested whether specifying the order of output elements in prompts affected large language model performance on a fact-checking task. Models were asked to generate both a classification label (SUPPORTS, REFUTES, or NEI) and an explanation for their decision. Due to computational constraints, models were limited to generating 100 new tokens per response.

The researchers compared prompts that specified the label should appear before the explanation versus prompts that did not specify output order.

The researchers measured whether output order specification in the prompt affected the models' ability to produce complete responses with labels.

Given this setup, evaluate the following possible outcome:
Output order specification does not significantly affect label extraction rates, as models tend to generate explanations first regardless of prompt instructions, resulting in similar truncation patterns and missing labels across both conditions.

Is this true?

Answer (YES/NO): NO